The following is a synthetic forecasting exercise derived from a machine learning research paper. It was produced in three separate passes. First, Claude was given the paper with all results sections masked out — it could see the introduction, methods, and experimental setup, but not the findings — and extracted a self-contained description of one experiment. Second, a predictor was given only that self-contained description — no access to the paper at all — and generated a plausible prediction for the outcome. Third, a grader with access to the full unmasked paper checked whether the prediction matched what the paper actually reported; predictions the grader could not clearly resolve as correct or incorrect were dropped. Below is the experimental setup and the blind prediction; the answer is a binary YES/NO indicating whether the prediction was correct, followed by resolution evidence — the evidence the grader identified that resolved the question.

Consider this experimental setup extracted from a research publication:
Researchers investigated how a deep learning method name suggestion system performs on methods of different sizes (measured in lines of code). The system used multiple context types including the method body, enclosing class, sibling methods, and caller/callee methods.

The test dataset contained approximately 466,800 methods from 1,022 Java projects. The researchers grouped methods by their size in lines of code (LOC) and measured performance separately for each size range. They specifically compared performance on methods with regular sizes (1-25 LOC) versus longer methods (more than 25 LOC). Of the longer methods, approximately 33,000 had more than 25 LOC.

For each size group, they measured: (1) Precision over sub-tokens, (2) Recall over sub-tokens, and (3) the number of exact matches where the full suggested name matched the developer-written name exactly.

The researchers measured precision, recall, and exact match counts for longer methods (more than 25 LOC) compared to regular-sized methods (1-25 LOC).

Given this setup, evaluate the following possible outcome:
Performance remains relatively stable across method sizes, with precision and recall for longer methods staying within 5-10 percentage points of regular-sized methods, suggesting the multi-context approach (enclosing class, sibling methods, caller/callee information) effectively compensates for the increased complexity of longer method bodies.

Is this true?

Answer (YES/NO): NO